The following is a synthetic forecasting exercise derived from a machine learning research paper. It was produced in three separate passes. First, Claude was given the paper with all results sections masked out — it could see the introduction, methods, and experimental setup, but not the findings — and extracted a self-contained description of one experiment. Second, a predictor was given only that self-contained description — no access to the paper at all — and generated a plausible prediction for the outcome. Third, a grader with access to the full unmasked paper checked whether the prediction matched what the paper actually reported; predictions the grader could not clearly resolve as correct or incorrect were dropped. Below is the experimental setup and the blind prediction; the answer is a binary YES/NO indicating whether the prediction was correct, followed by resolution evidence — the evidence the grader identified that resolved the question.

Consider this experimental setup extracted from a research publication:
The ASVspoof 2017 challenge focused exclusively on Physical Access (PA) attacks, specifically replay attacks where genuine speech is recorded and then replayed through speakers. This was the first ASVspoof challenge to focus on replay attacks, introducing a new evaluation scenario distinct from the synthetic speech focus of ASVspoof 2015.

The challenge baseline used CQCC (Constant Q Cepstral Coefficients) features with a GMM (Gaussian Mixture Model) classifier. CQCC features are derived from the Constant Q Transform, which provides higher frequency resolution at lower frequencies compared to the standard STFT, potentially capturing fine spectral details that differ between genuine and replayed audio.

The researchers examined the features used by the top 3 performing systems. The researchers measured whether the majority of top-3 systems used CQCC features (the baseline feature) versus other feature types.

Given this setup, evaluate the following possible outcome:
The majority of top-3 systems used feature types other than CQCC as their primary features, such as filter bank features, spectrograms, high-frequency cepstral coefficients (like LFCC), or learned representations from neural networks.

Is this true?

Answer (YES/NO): NO